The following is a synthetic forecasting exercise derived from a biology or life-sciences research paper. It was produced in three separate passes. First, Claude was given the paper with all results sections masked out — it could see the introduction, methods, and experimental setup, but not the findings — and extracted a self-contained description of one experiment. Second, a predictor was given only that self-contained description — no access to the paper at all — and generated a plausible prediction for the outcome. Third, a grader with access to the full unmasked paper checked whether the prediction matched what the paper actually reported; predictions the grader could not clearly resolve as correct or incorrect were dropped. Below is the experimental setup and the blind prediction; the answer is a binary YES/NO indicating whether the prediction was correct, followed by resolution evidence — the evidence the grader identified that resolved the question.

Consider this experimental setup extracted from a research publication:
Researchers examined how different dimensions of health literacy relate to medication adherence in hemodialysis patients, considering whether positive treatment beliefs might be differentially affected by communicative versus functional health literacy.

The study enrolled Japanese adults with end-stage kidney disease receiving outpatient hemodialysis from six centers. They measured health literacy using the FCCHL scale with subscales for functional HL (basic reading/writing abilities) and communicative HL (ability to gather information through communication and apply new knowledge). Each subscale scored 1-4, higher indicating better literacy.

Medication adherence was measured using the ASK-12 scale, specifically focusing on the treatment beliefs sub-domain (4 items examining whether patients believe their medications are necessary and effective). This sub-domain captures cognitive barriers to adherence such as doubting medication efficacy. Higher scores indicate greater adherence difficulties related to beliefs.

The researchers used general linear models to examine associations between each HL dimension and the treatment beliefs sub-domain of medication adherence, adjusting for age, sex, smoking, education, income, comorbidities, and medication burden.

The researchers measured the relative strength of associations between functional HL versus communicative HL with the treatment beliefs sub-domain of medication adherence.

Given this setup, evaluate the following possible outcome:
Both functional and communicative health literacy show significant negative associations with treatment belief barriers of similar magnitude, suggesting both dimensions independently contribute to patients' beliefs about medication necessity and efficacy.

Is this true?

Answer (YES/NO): YES